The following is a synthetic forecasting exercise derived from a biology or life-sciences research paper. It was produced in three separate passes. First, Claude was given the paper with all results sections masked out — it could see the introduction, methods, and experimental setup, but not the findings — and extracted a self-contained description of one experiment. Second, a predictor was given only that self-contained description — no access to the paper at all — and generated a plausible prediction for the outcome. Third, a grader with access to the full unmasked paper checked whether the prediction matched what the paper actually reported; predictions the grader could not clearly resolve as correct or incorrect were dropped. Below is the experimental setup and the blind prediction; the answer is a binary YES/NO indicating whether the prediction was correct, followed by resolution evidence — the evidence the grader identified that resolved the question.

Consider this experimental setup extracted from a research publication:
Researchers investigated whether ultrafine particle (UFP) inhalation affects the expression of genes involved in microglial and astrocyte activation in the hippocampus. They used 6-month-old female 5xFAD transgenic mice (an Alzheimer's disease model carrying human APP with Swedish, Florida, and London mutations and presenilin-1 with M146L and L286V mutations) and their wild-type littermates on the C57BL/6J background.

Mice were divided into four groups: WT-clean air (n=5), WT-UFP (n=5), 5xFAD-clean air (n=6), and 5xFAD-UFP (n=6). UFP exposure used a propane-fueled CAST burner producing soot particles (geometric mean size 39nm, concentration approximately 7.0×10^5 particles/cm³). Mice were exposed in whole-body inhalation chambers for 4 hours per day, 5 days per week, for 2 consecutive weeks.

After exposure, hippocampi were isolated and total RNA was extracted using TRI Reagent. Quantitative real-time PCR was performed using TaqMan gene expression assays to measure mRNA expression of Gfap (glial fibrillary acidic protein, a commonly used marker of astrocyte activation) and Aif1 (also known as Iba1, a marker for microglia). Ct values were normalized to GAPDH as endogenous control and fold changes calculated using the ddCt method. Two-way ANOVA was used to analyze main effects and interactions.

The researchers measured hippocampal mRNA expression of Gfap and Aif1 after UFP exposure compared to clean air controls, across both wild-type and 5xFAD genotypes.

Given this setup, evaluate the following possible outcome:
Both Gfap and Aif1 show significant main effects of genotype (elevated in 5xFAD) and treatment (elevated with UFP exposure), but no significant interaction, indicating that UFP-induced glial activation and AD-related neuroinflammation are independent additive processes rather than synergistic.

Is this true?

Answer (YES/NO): NO